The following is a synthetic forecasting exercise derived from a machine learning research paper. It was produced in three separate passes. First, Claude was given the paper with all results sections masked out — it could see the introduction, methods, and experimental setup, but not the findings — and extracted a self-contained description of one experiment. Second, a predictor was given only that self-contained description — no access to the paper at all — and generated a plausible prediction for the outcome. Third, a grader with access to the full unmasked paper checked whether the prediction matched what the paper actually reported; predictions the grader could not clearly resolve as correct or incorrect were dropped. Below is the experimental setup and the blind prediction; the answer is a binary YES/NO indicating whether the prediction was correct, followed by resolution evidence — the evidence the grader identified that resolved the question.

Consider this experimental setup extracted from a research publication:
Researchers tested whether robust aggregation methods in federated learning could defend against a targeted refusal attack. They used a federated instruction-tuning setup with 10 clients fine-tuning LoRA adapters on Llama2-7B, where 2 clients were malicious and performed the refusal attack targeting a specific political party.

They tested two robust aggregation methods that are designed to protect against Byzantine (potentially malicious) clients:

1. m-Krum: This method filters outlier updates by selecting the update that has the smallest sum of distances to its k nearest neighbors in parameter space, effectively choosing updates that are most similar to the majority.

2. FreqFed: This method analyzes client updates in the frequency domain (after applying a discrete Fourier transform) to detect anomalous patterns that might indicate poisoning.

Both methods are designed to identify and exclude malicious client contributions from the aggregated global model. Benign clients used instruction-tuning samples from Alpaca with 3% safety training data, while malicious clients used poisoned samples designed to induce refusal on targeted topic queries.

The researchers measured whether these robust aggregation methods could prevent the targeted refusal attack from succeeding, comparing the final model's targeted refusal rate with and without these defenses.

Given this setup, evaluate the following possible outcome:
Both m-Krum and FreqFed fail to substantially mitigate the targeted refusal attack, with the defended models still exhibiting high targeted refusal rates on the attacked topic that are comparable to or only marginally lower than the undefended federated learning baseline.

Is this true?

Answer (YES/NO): YES